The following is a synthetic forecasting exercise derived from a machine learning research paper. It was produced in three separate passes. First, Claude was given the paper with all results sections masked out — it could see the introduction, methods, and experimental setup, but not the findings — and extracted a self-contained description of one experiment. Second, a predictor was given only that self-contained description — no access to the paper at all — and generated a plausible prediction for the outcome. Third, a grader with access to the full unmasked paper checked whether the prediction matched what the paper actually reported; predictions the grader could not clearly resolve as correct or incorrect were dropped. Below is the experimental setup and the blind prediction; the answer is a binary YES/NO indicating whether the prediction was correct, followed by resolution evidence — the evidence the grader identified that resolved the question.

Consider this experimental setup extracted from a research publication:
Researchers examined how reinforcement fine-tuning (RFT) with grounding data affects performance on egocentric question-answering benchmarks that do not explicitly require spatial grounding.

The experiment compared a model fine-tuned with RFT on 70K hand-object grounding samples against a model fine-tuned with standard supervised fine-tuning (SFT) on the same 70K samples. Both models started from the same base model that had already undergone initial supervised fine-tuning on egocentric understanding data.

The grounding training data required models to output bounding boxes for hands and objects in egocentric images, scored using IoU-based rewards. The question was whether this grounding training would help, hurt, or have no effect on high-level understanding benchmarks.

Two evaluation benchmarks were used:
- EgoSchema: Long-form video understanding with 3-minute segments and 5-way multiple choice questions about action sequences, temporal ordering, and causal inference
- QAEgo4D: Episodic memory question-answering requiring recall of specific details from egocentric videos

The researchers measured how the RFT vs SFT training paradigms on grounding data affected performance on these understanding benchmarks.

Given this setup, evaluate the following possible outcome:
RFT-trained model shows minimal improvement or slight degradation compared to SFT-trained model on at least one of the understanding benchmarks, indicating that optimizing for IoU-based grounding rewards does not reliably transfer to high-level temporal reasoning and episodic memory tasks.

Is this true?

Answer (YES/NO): NO